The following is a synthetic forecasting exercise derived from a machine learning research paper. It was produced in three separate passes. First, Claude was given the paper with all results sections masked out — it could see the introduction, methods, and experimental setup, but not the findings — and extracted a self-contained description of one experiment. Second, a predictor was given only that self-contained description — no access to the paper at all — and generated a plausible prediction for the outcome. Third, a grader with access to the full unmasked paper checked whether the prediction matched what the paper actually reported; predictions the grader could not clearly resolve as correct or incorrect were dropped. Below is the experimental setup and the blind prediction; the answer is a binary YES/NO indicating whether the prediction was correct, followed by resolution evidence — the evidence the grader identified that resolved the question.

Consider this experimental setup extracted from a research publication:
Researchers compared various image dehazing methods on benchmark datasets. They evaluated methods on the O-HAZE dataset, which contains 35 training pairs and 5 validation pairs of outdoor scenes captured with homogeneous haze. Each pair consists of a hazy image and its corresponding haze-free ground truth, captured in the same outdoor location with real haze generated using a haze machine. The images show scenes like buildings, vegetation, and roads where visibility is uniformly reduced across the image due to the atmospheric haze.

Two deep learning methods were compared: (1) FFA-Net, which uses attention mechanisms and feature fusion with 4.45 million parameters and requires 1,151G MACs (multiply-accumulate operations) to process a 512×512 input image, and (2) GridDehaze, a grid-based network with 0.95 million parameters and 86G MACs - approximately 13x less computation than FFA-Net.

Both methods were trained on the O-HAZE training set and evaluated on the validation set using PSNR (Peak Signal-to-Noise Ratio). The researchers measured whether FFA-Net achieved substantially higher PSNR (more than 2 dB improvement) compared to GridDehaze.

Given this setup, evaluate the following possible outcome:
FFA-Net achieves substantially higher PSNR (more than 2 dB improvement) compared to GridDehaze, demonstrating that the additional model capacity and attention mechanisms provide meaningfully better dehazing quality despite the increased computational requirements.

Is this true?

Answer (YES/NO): YES